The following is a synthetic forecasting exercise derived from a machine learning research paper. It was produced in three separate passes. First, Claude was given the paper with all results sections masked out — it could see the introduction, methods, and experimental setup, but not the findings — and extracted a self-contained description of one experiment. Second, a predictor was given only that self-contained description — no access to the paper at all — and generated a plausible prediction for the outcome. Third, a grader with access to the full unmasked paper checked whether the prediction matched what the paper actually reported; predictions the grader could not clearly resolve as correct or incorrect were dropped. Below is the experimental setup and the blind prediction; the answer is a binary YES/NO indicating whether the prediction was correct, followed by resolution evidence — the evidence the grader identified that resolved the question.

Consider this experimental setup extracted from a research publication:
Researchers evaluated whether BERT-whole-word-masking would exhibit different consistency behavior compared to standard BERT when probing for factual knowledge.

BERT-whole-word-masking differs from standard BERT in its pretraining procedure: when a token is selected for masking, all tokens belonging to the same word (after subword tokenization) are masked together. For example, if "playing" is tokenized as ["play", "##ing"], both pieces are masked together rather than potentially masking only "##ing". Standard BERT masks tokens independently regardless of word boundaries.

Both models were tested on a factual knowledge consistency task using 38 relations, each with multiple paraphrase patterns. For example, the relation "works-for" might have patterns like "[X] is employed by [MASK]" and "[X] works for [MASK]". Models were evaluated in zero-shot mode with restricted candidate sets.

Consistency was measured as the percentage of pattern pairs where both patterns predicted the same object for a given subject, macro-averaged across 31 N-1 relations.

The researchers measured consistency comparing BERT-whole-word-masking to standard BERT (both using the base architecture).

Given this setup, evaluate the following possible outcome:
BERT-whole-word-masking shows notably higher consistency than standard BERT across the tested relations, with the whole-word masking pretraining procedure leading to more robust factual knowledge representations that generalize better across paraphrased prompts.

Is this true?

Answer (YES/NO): NO